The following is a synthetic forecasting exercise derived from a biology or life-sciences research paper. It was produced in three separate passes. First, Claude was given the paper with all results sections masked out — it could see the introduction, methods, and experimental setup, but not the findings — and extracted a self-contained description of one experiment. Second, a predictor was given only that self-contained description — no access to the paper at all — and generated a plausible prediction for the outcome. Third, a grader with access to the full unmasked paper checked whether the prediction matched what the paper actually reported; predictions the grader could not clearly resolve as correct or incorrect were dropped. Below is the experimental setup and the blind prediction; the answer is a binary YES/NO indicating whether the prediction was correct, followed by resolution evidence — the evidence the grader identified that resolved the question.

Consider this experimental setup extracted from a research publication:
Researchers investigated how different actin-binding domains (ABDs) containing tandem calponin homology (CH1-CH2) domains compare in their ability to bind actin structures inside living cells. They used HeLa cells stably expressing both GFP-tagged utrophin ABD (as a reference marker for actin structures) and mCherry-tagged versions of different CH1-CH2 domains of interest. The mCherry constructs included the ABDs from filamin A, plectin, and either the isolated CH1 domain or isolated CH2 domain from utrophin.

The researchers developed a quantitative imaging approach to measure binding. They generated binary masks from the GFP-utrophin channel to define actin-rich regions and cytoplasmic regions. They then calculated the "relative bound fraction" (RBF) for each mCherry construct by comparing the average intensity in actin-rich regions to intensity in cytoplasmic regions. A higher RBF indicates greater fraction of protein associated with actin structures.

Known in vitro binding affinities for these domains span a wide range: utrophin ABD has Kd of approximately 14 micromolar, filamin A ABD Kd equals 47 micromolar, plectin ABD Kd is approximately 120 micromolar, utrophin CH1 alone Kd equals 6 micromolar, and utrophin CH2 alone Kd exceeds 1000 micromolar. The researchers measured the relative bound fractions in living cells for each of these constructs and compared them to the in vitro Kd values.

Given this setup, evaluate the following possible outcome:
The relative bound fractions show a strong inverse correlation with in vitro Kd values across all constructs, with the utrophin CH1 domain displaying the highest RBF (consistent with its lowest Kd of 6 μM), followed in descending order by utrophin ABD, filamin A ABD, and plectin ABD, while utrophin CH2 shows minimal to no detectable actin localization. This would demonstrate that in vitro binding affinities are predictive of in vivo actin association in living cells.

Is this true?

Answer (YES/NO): NO